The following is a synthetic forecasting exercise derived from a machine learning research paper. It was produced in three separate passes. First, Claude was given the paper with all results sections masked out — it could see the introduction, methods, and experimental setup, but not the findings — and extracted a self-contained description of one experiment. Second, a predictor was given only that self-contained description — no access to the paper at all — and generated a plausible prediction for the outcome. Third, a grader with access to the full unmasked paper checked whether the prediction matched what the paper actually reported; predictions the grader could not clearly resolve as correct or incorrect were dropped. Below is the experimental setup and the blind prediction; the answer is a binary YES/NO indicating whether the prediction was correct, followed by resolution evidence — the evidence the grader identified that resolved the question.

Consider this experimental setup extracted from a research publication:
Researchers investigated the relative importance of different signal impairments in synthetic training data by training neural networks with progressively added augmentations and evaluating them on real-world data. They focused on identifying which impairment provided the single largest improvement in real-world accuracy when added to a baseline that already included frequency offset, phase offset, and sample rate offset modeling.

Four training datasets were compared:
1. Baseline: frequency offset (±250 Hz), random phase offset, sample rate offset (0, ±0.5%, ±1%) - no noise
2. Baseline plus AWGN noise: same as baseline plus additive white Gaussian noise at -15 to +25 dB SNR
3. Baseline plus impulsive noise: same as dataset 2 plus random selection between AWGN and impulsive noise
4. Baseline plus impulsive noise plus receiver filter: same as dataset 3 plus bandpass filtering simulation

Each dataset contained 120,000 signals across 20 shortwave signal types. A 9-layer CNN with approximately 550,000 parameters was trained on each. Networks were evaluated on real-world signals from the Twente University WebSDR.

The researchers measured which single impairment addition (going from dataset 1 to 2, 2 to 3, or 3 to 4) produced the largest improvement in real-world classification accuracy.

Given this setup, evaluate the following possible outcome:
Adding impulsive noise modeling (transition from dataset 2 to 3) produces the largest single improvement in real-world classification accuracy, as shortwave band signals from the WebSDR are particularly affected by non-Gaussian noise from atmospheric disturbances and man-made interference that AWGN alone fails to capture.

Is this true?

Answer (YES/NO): NO